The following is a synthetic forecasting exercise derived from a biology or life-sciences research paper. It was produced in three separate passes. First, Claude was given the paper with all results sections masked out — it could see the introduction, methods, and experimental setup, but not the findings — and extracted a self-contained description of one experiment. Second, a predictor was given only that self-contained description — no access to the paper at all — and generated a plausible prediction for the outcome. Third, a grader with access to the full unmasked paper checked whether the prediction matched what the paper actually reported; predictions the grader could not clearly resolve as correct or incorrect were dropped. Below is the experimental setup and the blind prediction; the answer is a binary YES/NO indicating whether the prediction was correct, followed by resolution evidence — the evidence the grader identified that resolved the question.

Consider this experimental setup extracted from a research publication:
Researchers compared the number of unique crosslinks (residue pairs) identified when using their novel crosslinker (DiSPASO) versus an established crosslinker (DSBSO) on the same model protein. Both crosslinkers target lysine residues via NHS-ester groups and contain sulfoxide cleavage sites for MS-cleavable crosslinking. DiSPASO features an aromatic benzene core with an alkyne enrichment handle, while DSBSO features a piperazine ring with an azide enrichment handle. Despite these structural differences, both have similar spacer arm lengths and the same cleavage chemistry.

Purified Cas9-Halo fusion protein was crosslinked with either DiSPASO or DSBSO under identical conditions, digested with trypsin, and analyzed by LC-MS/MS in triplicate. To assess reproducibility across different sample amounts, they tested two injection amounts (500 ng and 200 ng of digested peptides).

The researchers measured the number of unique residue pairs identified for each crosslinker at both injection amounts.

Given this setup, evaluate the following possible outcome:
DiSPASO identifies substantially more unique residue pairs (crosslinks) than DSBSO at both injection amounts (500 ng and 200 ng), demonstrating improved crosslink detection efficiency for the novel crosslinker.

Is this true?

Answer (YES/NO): NO